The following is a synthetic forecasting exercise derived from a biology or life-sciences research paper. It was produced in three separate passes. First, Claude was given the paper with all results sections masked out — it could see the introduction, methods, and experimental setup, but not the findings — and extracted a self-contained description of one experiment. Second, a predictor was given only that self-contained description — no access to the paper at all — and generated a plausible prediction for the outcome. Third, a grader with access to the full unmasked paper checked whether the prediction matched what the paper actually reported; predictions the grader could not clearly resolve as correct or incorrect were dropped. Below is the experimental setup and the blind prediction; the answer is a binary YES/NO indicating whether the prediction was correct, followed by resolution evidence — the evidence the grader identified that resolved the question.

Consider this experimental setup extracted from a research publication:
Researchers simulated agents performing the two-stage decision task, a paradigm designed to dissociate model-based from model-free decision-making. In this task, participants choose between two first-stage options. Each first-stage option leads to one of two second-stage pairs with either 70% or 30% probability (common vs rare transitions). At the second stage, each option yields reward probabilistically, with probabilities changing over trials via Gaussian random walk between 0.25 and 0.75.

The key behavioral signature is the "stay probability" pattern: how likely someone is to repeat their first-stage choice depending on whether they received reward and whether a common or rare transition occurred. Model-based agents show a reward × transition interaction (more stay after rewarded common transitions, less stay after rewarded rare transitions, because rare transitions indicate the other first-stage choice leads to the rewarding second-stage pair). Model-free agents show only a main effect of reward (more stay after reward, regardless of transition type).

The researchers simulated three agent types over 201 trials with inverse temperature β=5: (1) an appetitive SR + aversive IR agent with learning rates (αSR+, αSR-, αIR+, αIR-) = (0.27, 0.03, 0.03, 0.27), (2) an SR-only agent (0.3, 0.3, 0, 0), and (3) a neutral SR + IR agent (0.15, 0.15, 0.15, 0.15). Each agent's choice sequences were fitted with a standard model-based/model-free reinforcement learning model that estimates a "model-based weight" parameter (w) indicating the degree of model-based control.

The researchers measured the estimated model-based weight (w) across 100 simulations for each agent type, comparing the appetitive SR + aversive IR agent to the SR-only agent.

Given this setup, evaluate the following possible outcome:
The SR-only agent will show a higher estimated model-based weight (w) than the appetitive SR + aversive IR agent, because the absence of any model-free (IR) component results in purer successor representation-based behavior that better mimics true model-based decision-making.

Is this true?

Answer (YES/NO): YES